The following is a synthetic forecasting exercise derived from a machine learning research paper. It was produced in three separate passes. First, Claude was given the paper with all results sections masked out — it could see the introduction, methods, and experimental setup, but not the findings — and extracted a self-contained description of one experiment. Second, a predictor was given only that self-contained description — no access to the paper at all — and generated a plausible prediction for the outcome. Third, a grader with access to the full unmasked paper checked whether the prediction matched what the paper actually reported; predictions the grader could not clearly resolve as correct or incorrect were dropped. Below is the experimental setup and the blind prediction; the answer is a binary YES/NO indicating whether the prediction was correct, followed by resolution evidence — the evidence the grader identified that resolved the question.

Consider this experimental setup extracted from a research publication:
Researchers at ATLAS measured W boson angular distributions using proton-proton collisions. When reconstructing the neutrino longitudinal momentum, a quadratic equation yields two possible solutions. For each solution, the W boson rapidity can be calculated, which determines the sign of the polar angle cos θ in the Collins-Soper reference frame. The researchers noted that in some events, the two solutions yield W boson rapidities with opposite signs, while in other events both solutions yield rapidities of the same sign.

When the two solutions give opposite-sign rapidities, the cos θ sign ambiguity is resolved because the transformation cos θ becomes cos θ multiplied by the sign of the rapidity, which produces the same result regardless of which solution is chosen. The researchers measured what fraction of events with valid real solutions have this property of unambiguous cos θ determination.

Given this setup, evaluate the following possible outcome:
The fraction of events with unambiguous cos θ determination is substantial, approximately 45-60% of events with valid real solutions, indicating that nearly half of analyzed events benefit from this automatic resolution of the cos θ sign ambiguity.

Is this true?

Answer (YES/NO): NO